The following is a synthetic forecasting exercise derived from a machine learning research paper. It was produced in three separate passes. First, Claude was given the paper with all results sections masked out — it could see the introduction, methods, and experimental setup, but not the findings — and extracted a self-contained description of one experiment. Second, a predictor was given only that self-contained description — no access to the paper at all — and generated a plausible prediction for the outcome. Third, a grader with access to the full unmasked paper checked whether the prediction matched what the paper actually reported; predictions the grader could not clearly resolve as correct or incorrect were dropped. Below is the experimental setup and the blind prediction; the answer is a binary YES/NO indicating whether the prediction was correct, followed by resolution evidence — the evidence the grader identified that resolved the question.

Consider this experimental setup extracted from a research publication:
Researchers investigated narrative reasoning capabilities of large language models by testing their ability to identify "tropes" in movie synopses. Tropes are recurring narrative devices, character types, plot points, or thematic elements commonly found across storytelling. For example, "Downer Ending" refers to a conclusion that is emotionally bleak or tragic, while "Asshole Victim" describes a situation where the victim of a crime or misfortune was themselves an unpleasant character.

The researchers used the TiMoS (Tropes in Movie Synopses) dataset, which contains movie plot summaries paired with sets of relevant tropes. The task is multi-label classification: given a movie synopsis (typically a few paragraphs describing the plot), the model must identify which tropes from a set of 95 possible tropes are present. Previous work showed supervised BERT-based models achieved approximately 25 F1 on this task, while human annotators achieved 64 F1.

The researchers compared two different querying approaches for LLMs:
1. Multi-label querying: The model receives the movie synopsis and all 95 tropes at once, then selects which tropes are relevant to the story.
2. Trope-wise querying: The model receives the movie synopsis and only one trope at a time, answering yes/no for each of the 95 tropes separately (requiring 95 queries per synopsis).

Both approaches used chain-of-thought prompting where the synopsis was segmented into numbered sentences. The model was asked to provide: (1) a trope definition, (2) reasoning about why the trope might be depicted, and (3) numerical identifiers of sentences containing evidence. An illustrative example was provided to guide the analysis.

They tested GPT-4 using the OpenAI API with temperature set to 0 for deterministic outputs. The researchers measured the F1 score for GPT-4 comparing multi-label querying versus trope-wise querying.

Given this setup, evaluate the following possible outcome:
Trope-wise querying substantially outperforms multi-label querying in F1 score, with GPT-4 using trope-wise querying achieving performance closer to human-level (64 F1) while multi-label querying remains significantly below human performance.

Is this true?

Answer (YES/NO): NO